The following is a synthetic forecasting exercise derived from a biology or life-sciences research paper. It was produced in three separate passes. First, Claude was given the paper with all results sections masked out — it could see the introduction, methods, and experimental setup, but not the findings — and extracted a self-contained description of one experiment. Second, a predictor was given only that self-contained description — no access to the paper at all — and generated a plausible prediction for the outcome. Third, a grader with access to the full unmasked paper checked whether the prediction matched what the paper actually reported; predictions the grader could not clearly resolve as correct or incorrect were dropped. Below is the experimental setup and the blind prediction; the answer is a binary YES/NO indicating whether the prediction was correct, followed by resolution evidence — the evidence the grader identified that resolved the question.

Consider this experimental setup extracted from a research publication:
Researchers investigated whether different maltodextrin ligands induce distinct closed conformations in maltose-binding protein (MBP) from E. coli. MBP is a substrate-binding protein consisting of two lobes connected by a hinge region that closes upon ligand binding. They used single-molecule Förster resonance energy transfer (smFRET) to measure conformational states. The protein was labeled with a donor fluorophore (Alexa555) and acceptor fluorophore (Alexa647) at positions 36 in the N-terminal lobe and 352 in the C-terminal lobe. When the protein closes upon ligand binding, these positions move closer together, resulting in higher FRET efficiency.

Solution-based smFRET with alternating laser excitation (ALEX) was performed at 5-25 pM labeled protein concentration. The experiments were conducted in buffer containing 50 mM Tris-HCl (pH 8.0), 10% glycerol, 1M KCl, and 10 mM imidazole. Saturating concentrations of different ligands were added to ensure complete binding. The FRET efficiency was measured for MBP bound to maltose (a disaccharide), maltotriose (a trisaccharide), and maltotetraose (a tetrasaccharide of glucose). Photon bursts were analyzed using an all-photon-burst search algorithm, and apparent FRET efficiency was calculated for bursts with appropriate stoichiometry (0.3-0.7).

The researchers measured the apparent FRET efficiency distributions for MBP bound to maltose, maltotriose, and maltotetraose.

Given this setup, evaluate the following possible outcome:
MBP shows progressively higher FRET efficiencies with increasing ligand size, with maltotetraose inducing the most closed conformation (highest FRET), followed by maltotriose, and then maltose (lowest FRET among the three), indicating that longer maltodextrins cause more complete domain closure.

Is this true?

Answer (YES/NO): NO